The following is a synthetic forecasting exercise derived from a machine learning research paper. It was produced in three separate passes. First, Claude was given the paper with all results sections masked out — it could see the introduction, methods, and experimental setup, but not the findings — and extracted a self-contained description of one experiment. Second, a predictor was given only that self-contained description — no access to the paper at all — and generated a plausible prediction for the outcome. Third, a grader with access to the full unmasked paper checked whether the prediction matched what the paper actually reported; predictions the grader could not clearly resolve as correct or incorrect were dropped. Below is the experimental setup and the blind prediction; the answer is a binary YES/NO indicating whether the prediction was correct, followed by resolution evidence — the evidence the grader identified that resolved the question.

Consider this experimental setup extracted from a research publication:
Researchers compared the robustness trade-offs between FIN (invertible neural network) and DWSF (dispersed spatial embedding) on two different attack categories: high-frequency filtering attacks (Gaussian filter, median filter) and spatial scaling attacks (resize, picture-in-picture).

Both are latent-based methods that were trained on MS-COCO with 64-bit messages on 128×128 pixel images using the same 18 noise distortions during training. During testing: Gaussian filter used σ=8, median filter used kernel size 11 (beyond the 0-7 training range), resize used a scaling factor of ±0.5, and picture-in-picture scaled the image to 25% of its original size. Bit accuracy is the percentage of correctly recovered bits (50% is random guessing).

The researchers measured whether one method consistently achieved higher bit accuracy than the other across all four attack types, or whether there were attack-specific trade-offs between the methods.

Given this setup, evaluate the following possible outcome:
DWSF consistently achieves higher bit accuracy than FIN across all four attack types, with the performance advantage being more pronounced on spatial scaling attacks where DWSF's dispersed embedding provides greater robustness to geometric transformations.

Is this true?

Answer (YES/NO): NO